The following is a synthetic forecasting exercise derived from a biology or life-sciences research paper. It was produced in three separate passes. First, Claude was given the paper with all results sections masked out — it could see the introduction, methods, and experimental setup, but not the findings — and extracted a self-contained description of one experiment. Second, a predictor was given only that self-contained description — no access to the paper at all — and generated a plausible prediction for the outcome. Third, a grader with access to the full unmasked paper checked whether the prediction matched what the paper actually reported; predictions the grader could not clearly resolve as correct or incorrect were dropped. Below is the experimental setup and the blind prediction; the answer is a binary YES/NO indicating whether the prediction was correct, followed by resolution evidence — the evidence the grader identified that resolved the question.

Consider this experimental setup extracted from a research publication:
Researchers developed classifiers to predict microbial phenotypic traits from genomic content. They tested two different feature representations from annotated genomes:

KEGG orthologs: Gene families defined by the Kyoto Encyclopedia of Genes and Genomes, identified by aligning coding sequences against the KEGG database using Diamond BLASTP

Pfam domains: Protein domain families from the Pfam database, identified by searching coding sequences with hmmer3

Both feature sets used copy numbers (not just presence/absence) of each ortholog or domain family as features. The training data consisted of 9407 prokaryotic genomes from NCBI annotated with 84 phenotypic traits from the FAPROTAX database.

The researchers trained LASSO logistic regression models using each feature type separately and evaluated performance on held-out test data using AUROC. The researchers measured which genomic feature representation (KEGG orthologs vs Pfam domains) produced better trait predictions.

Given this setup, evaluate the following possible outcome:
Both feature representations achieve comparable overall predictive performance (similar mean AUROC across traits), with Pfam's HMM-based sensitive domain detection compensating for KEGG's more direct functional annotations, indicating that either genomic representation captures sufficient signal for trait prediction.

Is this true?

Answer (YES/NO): NO